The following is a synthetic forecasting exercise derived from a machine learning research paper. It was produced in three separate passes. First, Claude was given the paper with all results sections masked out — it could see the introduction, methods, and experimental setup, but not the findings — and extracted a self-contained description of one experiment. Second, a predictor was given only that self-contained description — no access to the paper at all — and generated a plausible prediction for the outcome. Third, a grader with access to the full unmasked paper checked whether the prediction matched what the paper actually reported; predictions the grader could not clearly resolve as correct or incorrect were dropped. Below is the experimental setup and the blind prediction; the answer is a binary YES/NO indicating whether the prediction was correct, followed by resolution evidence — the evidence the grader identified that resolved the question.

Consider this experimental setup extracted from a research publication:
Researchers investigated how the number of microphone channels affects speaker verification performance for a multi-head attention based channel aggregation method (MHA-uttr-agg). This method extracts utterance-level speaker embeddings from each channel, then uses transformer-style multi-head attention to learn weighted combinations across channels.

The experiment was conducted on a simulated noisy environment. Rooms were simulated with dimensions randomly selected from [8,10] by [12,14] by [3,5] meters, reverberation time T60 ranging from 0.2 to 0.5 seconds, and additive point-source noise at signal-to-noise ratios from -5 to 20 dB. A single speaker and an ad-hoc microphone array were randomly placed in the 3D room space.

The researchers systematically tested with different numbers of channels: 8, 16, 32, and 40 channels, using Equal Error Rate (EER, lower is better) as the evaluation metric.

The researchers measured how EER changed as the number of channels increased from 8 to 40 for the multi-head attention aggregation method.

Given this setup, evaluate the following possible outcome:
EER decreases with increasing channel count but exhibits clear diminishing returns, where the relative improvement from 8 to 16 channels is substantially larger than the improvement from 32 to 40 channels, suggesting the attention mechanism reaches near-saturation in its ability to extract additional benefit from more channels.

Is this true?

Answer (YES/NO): NO